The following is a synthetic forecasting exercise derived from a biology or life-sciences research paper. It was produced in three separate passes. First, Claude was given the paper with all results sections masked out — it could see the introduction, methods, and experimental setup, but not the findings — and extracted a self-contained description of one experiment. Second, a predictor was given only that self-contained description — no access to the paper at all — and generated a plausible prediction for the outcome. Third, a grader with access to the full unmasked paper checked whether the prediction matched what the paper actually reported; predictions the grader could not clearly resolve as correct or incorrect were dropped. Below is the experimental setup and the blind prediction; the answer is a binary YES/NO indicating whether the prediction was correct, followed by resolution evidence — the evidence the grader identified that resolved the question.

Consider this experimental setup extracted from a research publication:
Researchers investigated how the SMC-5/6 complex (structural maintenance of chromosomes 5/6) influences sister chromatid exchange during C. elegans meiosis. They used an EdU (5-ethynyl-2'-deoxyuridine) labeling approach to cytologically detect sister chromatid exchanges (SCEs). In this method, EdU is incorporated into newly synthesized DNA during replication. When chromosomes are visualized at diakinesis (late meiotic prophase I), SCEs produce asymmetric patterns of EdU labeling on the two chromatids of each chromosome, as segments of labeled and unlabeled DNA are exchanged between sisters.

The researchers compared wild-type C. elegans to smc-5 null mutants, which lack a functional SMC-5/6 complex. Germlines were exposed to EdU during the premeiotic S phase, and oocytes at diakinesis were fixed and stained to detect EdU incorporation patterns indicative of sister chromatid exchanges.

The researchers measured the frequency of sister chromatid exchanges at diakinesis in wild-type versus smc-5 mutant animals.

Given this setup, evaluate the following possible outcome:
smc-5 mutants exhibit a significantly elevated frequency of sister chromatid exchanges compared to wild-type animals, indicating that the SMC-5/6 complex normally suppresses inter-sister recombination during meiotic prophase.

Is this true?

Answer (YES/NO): YES